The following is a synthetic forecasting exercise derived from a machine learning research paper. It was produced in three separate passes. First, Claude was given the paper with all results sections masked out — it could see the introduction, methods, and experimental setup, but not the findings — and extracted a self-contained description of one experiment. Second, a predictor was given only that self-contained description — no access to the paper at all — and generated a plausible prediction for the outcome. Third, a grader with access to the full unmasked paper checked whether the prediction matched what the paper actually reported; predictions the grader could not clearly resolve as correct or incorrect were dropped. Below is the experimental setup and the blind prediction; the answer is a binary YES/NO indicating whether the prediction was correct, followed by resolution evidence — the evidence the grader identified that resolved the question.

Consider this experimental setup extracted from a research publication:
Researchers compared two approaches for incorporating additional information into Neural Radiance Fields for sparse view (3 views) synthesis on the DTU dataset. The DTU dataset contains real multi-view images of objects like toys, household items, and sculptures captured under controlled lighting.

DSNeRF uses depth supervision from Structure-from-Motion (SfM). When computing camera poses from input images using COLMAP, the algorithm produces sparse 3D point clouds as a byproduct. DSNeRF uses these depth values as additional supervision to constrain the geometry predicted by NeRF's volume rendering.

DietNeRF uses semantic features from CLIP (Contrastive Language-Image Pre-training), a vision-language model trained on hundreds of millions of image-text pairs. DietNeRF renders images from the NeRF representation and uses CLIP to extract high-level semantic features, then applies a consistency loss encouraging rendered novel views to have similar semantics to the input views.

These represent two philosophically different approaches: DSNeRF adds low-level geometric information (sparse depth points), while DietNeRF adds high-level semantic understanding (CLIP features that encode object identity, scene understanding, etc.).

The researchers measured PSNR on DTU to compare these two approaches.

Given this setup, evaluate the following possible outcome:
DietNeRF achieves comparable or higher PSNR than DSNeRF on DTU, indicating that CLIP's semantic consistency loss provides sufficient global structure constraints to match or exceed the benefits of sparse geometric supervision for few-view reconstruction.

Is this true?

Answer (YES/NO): YES